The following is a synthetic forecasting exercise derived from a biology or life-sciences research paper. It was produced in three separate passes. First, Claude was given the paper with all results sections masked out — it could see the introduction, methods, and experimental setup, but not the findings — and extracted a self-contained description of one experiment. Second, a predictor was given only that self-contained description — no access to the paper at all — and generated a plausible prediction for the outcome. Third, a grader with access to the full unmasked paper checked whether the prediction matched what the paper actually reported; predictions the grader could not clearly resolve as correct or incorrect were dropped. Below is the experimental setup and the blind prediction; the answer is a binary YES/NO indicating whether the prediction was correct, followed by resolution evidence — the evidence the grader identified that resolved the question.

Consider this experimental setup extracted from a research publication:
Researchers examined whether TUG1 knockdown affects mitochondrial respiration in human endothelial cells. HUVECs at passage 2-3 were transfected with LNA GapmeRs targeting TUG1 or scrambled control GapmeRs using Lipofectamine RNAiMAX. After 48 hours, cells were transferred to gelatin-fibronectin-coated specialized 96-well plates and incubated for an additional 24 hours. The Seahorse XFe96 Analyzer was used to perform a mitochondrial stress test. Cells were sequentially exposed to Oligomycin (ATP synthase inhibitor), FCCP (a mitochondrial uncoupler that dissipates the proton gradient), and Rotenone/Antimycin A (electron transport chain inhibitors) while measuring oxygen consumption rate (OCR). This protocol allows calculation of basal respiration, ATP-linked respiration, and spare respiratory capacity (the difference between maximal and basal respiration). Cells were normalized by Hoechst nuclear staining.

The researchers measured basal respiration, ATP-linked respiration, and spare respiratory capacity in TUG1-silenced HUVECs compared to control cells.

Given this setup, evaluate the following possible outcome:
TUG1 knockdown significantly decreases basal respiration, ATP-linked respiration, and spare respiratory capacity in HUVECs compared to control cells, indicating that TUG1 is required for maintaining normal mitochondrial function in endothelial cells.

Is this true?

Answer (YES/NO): NO